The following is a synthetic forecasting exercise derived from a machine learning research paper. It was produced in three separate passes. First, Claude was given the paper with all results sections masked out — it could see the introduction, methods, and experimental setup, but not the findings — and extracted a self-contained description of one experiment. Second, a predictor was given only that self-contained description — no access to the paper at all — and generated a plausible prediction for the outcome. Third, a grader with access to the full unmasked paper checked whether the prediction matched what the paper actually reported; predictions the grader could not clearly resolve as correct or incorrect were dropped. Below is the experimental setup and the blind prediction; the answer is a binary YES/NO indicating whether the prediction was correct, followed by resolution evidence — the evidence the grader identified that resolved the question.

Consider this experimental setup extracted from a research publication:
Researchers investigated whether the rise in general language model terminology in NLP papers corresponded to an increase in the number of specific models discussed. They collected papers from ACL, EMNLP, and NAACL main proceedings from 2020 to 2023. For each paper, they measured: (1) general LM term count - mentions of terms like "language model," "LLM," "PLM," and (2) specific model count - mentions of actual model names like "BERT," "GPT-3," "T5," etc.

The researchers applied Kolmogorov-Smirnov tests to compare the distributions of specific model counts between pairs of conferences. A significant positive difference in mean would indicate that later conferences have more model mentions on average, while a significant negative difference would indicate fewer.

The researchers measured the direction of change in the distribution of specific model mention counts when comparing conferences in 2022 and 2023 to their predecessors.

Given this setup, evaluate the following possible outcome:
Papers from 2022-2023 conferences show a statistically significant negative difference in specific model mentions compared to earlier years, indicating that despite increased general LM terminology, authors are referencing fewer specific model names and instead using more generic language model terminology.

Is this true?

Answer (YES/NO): YES